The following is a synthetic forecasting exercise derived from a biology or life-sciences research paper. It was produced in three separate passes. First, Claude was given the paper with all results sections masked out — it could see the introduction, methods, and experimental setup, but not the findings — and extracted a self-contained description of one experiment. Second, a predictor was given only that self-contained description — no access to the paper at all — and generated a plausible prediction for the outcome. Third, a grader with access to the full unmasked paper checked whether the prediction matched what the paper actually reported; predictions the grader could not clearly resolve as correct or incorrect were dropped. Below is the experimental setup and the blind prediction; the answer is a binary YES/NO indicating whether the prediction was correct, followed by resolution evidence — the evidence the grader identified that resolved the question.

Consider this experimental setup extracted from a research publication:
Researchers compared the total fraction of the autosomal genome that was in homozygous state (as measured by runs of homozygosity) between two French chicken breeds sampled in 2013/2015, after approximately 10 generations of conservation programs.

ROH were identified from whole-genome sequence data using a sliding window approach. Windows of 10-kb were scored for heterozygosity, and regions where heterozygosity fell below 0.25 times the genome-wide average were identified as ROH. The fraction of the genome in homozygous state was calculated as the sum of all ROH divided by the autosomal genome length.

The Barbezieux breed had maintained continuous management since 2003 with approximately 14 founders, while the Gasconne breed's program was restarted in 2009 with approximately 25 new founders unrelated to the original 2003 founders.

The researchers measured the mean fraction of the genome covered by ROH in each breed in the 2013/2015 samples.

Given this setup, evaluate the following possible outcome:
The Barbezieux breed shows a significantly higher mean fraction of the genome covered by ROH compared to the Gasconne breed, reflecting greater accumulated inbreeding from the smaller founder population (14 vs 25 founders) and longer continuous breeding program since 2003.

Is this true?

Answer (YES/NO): NO